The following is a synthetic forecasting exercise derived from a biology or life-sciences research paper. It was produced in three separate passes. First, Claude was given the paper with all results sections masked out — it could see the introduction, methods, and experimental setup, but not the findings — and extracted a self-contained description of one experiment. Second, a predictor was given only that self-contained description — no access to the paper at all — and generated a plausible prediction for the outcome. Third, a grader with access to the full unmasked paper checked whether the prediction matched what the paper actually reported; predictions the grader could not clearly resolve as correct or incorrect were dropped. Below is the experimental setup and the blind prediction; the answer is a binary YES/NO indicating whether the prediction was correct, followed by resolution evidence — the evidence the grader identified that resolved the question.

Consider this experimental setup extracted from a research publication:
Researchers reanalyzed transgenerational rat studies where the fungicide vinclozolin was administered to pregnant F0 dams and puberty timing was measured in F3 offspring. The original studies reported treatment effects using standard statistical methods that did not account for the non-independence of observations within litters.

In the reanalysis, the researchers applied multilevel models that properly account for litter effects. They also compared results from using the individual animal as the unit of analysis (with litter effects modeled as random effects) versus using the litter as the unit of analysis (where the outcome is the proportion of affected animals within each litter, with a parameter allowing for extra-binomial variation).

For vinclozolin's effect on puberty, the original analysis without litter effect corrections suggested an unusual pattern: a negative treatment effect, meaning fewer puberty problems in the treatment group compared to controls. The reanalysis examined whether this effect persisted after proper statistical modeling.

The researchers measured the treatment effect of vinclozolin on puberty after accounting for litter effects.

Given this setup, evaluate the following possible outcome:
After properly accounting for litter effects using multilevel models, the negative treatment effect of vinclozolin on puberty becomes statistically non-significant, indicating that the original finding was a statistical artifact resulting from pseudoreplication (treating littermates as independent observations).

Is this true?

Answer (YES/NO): YES